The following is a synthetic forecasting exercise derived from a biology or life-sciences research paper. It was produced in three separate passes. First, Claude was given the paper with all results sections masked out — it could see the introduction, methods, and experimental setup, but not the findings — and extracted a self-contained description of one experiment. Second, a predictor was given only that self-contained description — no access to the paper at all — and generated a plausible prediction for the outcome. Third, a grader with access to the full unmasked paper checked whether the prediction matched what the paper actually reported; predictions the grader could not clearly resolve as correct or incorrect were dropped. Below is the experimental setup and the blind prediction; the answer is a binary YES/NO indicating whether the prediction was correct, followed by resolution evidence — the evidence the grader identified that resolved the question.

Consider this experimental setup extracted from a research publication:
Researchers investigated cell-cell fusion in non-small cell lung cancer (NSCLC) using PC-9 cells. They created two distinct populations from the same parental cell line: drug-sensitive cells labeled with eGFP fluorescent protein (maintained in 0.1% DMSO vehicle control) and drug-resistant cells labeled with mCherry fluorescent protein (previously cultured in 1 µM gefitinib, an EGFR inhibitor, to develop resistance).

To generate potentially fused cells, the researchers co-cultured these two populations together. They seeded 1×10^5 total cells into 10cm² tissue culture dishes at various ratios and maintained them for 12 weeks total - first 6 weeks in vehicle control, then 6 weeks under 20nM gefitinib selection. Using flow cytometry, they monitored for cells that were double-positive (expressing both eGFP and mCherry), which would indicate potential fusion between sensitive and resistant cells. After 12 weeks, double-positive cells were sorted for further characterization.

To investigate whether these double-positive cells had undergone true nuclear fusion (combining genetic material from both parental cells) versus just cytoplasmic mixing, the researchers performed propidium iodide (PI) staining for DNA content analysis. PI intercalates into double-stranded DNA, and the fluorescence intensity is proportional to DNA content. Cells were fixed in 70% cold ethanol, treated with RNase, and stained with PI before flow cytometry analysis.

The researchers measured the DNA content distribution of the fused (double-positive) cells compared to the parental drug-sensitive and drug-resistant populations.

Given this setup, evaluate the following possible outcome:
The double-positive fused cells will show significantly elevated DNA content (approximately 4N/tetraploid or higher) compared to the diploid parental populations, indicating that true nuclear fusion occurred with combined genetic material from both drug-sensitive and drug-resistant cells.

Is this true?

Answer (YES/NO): NO